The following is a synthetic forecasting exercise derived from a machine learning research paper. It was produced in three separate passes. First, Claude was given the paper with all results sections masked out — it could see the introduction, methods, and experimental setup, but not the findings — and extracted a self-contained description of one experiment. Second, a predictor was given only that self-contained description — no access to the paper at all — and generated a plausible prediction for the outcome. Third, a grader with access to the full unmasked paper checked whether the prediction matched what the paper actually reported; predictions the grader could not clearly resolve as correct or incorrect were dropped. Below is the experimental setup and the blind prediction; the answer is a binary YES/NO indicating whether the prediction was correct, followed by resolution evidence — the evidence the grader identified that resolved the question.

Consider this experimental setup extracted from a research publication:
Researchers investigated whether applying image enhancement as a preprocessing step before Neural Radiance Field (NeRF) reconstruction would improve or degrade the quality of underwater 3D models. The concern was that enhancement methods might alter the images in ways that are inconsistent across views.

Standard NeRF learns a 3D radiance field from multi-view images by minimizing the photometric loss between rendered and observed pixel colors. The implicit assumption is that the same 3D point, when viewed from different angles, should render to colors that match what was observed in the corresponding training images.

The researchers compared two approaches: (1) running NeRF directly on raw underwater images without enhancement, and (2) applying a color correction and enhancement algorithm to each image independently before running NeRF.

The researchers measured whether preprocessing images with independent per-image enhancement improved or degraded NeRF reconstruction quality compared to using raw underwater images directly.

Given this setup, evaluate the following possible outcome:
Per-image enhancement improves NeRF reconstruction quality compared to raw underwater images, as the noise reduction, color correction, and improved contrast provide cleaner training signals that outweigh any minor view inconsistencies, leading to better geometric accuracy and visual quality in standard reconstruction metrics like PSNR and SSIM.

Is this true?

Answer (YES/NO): NO